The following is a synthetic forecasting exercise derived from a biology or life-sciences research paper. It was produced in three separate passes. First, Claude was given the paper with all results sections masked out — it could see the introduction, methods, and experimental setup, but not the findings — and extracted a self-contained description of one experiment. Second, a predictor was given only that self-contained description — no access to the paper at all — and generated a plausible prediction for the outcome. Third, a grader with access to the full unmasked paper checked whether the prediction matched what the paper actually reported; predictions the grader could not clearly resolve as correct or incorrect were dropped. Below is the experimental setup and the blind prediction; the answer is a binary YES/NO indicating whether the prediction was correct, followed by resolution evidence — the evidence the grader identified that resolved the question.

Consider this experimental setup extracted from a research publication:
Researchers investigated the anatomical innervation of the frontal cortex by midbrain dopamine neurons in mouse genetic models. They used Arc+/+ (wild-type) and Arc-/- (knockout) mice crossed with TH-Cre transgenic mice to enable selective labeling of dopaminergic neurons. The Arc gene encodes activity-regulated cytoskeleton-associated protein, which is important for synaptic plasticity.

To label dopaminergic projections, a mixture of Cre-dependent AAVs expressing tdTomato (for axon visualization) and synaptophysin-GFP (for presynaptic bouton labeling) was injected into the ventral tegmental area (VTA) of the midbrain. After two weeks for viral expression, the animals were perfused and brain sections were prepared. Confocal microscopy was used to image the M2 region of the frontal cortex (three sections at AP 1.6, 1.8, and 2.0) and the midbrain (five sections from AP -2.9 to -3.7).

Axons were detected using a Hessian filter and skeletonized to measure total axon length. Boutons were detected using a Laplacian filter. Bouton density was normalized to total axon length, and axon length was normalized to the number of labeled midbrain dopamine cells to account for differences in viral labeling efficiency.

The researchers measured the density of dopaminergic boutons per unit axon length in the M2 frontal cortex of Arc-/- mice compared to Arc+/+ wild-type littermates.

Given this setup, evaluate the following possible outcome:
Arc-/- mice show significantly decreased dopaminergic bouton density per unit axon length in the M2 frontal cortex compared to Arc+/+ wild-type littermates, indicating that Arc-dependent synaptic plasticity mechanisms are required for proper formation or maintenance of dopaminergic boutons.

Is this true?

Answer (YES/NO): YES